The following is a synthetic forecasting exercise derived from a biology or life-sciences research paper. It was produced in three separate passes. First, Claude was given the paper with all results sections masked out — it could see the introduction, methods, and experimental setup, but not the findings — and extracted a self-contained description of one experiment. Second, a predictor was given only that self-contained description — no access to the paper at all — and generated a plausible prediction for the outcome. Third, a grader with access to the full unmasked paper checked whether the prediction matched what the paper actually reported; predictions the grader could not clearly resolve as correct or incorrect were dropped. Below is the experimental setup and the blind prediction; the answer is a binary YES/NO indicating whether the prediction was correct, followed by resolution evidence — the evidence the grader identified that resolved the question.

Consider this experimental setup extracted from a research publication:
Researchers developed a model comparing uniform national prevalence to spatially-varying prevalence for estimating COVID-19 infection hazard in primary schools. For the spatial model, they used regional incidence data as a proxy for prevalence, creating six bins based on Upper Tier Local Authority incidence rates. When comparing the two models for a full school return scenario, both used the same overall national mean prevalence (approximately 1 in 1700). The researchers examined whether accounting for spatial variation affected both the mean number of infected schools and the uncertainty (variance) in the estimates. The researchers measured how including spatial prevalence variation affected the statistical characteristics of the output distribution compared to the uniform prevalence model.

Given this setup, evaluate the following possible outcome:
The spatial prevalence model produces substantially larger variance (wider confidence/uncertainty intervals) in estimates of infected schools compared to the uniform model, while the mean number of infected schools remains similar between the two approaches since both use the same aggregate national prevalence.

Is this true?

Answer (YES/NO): YES